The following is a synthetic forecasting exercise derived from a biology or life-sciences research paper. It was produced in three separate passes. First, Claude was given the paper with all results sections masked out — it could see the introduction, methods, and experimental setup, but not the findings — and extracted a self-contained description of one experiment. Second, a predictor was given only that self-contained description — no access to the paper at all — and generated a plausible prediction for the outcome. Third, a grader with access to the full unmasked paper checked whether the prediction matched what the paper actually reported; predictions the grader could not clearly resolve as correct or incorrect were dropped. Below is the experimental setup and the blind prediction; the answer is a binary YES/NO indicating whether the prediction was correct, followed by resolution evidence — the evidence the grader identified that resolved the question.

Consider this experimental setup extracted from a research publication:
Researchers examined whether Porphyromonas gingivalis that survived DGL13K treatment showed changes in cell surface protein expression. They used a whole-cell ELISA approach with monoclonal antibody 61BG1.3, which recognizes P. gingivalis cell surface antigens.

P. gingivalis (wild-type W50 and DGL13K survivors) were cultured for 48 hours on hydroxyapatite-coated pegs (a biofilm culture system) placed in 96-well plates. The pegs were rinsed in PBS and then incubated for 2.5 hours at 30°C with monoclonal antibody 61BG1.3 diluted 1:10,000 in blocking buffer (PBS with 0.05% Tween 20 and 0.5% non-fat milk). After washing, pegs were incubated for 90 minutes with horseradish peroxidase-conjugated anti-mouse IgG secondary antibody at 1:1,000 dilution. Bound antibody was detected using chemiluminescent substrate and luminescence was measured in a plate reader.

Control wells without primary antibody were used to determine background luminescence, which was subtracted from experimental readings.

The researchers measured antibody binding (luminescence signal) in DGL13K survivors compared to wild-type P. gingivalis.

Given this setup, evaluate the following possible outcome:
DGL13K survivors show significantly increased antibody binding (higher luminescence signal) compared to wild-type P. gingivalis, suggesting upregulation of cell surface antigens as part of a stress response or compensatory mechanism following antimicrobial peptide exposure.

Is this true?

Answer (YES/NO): NO